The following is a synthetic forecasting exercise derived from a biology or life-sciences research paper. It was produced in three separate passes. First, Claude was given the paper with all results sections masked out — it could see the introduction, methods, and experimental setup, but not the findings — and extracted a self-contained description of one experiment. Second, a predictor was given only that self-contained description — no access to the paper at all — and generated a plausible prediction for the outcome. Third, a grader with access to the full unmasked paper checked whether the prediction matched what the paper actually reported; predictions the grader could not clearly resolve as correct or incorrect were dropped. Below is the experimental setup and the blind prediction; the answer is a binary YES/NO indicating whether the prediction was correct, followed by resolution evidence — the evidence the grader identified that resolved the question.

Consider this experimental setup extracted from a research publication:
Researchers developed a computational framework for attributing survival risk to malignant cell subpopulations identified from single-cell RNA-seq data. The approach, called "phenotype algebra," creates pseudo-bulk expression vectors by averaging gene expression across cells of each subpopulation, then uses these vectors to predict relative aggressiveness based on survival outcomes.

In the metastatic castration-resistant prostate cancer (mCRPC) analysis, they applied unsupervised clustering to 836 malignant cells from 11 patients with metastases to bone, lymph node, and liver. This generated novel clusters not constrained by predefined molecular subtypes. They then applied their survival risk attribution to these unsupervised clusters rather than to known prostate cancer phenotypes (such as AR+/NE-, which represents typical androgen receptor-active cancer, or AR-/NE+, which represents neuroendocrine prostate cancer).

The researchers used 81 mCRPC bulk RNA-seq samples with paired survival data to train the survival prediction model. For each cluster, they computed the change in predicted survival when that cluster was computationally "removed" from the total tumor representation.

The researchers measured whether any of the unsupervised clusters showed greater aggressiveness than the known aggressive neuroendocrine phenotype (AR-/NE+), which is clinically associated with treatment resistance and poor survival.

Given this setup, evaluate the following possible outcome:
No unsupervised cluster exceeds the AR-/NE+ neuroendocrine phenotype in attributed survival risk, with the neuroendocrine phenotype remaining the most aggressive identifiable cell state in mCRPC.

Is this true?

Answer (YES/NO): NO